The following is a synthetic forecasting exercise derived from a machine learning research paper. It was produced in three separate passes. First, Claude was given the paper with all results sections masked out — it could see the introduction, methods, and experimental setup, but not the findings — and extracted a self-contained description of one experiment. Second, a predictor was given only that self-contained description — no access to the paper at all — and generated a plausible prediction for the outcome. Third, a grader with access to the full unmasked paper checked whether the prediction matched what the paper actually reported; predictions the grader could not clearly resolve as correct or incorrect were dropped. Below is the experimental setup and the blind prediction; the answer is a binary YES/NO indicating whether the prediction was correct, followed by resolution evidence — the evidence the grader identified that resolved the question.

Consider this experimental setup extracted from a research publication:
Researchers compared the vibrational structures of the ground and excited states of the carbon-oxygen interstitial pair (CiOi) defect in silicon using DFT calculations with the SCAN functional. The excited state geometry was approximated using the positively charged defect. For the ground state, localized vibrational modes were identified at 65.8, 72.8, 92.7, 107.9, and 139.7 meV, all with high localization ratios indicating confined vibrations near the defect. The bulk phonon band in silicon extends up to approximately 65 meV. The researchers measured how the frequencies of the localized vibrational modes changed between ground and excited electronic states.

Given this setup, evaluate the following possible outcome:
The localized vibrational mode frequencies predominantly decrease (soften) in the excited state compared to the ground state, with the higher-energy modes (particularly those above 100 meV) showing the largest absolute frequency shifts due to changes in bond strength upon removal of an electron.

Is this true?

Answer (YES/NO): NO